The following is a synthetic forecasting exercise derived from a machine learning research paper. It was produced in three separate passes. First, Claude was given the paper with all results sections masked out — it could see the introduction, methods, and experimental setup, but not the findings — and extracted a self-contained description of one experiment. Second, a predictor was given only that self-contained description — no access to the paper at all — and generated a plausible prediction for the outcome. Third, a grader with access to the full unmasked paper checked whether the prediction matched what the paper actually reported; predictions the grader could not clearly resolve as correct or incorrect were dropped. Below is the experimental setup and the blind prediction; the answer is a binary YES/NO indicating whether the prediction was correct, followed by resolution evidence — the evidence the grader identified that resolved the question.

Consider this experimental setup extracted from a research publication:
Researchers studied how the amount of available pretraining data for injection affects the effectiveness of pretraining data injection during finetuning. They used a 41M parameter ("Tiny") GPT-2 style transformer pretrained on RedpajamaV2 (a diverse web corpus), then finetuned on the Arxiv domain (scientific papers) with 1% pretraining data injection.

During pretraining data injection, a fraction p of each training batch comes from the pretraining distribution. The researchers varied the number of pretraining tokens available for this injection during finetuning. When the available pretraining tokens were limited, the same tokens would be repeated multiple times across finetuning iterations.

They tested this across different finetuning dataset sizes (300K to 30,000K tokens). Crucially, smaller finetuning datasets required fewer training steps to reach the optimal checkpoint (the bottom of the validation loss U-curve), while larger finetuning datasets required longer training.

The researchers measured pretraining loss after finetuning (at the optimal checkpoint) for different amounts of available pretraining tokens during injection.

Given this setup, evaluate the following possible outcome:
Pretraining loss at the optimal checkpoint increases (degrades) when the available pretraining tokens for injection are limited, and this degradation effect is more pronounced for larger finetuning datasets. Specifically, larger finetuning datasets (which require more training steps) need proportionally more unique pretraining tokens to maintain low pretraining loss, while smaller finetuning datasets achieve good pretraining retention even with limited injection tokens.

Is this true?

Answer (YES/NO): YES